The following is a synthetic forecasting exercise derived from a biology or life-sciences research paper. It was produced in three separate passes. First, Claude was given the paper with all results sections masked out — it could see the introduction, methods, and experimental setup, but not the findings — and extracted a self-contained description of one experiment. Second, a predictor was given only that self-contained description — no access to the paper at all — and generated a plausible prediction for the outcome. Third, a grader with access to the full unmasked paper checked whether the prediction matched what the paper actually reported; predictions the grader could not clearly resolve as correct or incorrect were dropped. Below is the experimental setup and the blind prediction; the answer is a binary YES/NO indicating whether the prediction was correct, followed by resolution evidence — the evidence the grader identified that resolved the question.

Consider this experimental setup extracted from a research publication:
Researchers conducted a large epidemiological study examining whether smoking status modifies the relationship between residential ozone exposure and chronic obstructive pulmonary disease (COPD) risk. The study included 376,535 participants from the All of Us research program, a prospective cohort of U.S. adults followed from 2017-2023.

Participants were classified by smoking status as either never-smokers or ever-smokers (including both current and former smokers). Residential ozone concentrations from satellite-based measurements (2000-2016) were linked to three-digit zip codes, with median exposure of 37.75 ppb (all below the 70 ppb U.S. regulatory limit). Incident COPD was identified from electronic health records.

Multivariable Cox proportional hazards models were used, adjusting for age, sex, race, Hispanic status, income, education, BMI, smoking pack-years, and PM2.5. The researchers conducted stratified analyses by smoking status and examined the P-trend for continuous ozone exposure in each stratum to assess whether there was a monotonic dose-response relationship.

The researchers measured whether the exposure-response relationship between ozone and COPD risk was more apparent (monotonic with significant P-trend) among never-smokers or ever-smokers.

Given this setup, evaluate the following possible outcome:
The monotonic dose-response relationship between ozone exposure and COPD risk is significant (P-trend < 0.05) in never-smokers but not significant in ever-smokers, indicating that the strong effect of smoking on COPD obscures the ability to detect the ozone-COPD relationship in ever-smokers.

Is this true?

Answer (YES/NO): NO